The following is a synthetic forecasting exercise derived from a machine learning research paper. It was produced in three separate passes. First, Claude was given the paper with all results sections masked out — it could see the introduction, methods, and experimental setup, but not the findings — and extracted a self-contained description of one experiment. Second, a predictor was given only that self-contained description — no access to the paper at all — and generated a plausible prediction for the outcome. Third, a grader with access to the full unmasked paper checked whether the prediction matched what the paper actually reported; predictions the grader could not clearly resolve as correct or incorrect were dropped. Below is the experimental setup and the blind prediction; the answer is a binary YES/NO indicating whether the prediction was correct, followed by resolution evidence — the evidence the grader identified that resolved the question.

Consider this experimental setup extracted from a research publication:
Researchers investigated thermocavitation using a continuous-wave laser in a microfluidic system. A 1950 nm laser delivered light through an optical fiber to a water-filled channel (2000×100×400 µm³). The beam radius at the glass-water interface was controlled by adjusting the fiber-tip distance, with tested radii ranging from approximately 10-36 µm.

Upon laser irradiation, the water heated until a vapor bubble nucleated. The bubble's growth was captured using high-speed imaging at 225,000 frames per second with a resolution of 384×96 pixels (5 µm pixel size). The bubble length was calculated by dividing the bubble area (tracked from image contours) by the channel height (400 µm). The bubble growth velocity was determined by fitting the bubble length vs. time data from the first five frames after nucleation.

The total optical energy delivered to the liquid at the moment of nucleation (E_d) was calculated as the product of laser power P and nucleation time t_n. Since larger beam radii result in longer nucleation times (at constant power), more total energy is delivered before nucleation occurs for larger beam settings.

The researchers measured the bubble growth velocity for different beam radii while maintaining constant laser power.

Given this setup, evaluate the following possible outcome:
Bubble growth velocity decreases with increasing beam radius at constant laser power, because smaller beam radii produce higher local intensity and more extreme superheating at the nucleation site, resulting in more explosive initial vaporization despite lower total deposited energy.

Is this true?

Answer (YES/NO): NO